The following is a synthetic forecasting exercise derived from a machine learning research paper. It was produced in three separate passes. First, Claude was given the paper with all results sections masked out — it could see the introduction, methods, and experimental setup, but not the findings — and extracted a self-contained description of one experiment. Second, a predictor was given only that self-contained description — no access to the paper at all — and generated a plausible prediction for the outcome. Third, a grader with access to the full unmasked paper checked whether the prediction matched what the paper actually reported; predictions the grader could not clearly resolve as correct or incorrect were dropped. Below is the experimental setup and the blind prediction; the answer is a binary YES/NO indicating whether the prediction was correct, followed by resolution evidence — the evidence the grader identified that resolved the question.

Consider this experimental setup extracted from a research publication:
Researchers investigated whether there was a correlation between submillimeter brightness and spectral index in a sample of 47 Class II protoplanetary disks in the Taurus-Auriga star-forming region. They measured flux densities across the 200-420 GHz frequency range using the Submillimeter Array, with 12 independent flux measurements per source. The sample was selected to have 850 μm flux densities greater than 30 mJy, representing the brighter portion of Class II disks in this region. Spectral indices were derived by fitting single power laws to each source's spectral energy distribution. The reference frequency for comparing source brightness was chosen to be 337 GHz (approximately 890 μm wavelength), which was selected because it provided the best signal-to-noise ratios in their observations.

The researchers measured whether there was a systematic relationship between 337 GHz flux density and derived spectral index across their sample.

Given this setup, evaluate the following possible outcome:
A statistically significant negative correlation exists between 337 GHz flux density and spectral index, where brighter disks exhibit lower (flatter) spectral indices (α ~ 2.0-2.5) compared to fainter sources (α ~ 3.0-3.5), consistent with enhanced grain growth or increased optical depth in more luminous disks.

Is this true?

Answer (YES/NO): NO